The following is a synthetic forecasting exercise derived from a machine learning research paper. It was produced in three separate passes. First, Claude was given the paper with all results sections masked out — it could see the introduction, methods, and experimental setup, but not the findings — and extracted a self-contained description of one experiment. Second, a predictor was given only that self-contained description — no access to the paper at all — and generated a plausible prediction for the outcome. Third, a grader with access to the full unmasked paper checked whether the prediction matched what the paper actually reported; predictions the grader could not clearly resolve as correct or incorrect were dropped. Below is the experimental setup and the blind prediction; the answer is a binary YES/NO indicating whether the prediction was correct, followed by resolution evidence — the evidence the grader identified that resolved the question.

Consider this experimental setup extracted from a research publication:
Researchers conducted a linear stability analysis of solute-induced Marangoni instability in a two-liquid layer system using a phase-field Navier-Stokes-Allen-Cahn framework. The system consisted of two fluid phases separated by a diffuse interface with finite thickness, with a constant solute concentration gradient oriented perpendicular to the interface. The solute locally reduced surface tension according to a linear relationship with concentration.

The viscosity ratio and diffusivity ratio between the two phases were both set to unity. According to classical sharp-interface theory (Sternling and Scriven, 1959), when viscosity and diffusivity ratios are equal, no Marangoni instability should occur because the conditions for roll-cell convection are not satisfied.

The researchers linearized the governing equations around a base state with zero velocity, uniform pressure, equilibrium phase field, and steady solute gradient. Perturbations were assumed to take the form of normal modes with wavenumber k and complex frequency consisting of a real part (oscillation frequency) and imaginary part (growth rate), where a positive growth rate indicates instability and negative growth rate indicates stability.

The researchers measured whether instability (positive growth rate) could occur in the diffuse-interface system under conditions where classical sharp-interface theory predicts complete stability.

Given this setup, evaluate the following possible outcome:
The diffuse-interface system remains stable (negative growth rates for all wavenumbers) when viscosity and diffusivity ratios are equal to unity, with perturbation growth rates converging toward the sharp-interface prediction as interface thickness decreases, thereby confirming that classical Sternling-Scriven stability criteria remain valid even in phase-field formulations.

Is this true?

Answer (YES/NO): NO